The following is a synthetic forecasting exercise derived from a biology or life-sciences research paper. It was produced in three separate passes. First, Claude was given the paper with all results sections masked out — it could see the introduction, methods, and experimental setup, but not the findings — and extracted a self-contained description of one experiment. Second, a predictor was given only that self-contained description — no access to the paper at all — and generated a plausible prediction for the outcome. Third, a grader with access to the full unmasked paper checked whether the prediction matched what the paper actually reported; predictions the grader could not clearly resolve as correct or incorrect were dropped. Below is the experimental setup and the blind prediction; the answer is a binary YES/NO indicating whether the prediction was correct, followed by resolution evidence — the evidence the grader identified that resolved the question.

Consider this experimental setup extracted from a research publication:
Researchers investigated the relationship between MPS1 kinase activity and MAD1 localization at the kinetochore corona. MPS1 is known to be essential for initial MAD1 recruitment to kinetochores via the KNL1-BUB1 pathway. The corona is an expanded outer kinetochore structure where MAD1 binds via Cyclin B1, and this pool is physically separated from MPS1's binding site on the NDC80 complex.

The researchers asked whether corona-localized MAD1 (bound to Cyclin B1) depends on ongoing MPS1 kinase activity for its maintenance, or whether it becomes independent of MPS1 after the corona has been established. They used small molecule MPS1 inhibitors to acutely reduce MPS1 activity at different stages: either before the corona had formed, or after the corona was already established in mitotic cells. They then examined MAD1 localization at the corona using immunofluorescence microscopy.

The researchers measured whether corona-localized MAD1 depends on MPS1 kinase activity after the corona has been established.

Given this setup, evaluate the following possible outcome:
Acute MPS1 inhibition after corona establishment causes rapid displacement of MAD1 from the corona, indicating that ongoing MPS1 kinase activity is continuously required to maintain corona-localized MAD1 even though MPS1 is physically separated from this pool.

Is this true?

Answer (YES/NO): NO